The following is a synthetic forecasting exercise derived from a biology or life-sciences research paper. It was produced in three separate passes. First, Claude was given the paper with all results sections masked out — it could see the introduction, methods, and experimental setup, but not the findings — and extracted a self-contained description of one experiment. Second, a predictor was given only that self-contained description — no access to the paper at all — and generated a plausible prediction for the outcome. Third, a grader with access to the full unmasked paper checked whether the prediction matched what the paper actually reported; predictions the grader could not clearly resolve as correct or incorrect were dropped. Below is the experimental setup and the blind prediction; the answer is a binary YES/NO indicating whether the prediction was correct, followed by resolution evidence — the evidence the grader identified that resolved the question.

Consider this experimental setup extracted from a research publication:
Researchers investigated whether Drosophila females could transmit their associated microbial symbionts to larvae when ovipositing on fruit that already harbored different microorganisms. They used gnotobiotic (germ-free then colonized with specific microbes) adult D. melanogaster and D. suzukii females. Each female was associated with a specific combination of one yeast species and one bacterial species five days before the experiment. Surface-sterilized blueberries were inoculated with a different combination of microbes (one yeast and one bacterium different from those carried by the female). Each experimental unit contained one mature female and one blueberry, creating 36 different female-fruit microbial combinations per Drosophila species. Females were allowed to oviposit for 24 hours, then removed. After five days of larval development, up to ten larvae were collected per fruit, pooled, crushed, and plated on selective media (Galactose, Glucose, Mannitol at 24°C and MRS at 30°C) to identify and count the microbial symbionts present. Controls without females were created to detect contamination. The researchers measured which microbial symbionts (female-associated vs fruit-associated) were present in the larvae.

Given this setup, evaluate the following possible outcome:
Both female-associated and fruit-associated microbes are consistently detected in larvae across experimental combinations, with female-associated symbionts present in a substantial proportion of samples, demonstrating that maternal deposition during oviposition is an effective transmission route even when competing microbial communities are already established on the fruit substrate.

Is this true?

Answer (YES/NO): YES